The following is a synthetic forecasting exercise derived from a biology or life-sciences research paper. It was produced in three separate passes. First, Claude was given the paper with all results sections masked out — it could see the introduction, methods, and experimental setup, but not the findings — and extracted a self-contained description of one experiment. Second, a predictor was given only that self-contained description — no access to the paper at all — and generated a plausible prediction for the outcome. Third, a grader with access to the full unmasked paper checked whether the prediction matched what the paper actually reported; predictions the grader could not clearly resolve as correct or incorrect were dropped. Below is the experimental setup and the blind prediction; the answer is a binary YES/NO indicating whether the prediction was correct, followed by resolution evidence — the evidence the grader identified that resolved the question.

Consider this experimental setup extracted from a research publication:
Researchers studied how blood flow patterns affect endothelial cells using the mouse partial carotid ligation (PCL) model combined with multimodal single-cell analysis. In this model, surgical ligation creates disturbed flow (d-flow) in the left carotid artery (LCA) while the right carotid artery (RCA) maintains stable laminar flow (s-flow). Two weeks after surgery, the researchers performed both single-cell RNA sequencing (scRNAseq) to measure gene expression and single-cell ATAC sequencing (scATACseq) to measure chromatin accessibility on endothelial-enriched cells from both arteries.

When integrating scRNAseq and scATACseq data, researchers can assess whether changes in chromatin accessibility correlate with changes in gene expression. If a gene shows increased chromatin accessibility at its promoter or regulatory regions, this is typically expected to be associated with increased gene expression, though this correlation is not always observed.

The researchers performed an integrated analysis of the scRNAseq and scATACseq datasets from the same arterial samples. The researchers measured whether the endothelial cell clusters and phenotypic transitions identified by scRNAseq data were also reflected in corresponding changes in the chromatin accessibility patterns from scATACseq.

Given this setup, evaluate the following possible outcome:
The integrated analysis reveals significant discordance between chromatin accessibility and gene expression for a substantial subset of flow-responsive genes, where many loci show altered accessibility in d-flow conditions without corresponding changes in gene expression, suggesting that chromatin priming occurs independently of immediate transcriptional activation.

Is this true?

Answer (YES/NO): NO